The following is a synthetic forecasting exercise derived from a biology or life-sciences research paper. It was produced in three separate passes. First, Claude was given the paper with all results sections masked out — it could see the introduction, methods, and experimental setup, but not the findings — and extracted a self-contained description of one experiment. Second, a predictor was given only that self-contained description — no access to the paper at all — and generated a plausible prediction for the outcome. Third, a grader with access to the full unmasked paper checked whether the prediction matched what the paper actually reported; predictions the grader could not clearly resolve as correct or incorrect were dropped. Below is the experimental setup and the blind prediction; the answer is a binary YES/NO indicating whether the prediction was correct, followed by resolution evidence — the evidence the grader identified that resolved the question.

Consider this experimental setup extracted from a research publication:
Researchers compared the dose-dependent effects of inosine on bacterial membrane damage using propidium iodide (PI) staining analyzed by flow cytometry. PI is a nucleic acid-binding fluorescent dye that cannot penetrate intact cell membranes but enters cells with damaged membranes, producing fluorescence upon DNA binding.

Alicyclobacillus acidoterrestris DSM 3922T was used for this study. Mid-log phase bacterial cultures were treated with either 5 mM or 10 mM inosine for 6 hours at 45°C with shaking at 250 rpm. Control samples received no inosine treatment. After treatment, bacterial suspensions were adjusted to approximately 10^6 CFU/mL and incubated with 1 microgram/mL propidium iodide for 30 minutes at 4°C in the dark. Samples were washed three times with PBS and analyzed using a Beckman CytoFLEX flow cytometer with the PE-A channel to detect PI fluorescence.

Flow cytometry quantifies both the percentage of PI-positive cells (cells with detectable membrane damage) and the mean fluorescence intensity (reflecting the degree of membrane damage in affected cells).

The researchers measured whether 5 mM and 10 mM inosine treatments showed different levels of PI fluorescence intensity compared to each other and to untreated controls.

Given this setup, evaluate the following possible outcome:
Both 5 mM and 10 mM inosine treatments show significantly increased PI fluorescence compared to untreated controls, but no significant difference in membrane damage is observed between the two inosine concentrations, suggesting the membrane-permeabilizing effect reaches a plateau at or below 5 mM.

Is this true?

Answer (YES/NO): NO